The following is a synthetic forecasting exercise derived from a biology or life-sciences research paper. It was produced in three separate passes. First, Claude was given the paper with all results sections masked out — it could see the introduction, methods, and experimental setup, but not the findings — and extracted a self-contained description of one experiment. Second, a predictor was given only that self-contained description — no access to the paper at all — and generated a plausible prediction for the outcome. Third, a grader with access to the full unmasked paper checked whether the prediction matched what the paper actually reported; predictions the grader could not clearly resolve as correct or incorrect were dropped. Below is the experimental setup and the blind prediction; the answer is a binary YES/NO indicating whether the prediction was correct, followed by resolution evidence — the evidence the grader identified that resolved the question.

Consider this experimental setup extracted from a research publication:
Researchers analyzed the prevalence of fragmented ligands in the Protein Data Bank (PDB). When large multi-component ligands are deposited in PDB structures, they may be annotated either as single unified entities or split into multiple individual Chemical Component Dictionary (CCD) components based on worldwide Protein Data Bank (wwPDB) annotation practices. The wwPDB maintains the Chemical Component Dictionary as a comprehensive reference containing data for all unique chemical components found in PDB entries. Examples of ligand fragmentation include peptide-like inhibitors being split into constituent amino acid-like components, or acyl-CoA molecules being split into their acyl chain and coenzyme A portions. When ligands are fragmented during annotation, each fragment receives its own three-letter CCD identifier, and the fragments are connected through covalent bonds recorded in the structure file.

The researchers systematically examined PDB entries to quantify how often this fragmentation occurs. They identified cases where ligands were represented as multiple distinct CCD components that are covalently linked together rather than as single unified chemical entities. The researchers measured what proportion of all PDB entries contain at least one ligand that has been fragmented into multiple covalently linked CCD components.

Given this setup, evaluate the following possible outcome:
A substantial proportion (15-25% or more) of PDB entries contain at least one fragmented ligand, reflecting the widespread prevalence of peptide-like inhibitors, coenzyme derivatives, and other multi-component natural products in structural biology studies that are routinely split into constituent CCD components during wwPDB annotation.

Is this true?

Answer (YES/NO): NO